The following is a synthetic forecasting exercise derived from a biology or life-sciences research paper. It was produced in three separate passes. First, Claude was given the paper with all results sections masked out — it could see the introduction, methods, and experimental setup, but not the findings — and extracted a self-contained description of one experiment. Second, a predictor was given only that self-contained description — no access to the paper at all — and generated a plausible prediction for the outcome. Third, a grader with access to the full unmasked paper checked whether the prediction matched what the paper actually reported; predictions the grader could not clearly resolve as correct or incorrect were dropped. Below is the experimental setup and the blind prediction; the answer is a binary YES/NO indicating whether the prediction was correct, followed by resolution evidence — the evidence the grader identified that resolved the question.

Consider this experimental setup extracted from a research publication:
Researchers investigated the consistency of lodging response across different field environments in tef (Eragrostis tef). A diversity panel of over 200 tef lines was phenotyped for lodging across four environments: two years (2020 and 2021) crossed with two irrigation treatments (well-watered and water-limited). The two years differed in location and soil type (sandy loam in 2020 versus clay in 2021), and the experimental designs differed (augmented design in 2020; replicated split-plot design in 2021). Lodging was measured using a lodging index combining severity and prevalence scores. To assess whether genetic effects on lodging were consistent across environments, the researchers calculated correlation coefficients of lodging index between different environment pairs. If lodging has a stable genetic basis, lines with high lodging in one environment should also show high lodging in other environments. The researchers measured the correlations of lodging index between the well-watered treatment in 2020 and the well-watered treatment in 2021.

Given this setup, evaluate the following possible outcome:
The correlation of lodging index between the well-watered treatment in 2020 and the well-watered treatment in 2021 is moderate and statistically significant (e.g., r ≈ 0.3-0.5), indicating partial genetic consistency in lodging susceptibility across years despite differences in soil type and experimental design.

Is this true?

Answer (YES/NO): YES